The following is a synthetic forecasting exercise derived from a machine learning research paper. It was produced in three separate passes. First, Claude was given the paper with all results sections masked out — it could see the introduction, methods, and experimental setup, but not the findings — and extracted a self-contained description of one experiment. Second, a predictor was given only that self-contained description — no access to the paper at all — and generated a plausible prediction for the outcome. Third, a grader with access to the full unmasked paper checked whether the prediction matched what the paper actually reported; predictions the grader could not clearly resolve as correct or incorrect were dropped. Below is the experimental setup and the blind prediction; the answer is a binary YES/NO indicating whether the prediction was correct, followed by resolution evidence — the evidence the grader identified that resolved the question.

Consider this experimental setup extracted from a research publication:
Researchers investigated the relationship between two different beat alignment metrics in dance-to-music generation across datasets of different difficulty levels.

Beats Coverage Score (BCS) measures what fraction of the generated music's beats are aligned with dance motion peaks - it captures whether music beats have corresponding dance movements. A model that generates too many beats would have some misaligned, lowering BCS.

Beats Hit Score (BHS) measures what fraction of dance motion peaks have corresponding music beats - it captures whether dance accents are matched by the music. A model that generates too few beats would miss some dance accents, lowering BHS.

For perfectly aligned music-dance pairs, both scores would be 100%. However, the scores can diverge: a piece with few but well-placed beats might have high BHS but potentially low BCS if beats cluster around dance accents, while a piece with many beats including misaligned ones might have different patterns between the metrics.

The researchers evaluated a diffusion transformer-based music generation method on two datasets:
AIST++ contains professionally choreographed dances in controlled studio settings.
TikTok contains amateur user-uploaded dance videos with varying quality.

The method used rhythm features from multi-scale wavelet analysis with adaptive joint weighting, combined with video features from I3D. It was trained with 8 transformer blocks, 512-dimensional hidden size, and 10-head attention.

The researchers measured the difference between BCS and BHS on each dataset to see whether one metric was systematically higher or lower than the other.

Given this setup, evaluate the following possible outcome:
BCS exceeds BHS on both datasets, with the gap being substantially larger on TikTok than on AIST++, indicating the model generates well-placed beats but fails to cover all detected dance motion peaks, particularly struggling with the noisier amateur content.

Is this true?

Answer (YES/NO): NO